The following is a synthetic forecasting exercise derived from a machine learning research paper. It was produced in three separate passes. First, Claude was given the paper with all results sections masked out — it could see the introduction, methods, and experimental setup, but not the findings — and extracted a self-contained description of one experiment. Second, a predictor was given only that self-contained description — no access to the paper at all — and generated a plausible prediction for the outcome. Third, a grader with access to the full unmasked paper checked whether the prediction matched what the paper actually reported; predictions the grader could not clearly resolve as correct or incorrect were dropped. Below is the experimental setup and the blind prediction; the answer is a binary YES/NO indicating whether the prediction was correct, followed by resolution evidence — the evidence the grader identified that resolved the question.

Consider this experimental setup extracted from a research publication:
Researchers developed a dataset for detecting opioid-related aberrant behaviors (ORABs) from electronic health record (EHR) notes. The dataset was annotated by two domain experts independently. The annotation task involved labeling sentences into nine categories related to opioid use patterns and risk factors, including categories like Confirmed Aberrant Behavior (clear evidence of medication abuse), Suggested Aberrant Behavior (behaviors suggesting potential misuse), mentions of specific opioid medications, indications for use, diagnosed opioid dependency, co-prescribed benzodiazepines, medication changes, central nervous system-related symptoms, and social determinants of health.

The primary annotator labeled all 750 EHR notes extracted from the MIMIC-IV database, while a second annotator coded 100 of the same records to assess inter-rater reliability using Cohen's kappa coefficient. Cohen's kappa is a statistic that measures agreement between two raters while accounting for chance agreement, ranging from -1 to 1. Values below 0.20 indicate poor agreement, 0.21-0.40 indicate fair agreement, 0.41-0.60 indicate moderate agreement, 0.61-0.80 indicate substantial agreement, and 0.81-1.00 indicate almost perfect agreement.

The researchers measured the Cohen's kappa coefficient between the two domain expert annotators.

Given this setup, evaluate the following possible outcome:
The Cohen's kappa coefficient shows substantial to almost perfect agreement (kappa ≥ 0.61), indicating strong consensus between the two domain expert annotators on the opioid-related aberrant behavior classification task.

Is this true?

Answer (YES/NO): YES